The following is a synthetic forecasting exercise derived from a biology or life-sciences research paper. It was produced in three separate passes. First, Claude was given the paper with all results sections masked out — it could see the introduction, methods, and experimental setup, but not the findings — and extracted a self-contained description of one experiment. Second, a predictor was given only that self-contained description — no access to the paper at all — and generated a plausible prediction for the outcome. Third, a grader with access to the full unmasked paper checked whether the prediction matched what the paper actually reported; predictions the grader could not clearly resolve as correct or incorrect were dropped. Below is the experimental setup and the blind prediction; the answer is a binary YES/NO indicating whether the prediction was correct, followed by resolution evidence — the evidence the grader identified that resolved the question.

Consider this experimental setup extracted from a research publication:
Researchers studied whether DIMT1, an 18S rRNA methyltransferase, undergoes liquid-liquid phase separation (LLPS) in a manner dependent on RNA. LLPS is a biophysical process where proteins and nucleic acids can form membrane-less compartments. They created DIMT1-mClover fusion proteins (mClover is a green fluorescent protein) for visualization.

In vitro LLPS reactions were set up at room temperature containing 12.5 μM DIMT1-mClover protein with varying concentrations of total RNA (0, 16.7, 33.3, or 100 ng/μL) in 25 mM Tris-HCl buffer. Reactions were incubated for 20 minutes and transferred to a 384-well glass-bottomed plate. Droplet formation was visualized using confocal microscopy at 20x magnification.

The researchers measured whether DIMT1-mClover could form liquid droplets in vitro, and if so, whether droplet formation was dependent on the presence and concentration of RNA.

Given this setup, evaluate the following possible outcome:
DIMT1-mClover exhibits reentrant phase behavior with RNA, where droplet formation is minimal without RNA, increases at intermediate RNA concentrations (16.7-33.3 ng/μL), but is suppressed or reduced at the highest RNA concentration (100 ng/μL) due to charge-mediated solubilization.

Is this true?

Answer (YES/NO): NO